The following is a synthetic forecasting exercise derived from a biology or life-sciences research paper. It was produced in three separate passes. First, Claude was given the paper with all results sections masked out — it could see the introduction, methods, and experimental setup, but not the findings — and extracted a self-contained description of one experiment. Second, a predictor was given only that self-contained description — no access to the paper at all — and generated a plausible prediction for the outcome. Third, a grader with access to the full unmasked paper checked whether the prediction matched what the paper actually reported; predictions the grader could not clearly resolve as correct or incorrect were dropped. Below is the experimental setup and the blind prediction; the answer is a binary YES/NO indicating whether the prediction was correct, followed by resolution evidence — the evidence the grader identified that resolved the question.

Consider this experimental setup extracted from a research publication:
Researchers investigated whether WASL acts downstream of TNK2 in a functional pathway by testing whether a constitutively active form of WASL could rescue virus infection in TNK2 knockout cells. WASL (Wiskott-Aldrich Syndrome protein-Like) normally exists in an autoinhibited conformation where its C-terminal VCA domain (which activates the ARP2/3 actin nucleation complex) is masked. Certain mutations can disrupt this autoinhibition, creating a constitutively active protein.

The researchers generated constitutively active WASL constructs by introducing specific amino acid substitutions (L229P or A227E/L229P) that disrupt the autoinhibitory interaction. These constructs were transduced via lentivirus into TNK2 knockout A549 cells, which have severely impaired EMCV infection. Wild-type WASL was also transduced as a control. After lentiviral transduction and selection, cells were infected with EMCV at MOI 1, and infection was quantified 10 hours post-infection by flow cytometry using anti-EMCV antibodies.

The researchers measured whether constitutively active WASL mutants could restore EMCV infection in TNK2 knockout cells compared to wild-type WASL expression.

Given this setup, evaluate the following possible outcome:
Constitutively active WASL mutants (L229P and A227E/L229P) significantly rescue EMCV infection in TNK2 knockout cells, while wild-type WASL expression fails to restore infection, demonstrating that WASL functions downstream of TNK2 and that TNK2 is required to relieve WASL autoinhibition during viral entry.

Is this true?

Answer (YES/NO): NO